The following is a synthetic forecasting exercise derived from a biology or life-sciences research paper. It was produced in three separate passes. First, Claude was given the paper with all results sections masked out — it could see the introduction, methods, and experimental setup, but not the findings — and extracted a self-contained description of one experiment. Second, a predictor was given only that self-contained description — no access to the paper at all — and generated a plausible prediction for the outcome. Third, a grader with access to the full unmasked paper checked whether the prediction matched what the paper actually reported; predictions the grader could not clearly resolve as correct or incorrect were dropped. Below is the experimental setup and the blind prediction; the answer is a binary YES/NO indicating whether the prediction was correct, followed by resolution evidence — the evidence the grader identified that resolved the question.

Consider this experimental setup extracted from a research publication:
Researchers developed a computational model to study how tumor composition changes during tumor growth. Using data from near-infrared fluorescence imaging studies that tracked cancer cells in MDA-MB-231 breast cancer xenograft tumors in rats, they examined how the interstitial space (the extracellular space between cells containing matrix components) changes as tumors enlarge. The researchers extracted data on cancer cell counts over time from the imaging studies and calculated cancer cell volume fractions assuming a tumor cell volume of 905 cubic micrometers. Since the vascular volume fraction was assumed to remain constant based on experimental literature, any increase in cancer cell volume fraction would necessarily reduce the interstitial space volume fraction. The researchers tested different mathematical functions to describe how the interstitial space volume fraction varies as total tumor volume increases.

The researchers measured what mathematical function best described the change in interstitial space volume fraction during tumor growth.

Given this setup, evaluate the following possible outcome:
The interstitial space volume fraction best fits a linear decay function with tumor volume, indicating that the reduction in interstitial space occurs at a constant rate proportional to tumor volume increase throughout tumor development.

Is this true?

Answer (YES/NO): NO